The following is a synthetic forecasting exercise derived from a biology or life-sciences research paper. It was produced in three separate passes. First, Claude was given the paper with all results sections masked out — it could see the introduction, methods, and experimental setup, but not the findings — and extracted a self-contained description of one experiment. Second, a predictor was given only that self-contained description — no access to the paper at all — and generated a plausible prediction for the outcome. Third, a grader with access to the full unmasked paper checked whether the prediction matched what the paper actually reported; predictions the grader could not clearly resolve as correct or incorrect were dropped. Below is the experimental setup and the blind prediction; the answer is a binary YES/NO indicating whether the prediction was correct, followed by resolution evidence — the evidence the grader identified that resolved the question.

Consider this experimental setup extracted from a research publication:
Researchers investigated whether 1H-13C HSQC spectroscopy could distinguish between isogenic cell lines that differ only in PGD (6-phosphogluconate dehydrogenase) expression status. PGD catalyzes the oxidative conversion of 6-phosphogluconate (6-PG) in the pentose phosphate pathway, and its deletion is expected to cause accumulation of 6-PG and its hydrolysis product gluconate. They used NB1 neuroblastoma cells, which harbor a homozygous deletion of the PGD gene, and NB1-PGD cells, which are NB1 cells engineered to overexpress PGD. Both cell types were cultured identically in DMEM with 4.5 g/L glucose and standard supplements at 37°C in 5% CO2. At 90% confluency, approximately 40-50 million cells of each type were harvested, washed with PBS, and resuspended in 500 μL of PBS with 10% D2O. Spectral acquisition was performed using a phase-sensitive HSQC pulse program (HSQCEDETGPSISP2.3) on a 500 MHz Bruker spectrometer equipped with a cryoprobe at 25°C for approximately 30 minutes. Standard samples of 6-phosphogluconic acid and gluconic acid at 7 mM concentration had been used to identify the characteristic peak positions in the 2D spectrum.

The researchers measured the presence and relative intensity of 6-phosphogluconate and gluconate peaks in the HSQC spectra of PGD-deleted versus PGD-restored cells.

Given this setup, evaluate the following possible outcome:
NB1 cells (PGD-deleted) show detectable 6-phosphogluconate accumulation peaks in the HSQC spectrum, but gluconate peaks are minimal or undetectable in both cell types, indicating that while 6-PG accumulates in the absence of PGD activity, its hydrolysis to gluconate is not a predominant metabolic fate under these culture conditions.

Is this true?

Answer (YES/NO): NO